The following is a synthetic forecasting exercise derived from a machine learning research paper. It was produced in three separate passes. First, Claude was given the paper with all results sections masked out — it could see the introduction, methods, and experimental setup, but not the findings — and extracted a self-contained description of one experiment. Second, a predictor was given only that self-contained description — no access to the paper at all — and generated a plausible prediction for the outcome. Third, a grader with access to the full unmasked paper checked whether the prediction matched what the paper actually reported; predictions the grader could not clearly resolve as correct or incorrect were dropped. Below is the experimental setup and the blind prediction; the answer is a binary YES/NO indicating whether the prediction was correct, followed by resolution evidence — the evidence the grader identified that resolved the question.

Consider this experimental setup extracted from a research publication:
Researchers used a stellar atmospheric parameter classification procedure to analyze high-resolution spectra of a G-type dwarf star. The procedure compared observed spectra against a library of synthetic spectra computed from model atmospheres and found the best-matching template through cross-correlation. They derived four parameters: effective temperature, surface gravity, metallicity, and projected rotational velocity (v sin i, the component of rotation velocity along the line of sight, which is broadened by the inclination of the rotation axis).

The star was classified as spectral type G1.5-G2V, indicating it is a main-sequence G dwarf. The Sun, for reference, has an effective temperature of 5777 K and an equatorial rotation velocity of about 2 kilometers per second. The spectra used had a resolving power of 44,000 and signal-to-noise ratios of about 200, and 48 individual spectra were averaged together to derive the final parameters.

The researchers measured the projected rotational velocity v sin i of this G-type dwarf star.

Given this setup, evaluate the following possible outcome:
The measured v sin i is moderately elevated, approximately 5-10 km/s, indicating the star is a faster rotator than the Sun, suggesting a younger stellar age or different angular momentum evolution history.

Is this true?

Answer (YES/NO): NO